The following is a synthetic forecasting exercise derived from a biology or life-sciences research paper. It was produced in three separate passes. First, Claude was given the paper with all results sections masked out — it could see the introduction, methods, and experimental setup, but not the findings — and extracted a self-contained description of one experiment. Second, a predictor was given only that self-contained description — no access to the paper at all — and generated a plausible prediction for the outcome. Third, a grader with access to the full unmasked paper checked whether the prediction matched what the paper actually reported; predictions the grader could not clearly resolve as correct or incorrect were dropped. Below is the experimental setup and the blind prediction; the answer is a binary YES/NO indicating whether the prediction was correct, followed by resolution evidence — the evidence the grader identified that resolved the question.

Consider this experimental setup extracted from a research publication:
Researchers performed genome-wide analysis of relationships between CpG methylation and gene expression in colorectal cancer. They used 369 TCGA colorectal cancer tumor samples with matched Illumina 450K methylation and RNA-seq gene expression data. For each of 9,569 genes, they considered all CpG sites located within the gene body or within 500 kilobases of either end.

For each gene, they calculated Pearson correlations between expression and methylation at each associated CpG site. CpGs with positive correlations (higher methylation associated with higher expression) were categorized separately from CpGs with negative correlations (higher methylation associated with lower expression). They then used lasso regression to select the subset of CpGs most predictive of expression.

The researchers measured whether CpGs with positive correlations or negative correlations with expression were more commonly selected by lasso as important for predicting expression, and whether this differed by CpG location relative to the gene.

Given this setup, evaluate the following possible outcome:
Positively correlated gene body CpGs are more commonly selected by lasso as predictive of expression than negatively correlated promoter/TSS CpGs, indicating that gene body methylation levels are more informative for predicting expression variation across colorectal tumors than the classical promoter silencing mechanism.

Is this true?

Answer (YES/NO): NO